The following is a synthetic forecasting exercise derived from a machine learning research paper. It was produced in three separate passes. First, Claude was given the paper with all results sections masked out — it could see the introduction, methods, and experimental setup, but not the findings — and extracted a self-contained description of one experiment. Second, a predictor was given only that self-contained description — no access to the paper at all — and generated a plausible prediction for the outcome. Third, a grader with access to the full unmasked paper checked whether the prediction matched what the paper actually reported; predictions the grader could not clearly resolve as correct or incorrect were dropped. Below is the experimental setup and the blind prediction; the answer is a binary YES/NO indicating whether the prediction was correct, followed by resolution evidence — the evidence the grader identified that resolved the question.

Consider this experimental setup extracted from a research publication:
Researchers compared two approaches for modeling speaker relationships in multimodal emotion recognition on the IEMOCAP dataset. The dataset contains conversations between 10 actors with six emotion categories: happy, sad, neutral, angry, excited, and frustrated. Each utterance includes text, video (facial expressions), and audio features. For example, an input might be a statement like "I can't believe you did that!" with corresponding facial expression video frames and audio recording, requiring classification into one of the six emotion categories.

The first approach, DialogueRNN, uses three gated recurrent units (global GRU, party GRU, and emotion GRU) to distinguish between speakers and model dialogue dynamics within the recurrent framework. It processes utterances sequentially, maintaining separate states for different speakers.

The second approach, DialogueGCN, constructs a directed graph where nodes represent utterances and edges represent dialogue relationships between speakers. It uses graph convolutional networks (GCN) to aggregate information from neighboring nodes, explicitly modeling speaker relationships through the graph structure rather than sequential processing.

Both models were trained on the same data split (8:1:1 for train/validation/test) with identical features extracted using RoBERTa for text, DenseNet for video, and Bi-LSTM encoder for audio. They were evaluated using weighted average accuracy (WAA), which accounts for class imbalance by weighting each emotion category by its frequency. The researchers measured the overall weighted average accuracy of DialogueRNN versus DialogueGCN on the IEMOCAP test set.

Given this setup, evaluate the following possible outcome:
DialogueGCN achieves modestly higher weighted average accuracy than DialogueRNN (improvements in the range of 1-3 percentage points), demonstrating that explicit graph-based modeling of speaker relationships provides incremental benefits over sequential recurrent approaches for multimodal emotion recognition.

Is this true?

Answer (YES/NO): YES